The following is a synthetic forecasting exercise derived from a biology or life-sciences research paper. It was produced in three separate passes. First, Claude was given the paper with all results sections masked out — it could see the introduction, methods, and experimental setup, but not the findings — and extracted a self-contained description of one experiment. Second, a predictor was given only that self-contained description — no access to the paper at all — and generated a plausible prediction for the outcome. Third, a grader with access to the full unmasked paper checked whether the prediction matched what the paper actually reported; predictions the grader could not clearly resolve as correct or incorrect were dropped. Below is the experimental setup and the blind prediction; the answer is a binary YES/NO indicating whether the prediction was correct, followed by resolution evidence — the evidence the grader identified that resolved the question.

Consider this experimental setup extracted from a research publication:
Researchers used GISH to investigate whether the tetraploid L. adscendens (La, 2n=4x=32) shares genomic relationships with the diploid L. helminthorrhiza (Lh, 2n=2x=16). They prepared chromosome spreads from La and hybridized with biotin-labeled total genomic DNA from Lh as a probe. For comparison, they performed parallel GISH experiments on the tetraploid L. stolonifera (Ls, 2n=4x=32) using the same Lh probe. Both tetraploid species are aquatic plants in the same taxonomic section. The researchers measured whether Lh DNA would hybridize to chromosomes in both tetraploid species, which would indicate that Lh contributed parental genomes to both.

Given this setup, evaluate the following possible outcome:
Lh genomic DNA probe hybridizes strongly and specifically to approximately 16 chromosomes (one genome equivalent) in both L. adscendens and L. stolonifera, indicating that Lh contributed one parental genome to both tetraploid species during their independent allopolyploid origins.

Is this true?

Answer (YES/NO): YES